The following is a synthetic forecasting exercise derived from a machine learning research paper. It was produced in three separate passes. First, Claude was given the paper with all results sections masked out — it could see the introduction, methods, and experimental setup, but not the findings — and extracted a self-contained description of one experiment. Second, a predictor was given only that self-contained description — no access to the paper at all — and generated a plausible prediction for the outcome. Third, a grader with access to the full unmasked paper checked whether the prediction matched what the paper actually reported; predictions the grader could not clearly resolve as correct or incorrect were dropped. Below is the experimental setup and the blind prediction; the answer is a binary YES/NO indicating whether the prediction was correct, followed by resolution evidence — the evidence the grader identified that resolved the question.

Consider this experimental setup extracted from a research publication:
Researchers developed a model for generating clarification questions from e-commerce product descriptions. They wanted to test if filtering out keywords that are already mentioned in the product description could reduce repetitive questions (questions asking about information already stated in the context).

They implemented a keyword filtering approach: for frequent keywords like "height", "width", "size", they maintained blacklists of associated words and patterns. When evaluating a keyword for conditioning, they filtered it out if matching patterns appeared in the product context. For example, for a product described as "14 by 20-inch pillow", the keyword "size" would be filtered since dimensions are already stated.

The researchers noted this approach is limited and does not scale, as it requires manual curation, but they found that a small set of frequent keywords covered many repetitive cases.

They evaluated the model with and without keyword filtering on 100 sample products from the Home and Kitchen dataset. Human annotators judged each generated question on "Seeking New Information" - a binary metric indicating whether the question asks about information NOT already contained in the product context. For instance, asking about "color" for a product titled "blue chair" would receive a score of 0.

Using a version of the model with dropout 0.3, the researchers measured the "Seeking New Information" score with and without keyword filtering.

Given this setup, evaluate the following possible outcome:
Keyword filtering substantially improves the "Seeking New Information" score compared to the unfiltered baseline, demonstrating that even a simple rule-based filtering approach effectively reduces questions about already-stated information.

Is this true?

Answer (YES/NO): YES